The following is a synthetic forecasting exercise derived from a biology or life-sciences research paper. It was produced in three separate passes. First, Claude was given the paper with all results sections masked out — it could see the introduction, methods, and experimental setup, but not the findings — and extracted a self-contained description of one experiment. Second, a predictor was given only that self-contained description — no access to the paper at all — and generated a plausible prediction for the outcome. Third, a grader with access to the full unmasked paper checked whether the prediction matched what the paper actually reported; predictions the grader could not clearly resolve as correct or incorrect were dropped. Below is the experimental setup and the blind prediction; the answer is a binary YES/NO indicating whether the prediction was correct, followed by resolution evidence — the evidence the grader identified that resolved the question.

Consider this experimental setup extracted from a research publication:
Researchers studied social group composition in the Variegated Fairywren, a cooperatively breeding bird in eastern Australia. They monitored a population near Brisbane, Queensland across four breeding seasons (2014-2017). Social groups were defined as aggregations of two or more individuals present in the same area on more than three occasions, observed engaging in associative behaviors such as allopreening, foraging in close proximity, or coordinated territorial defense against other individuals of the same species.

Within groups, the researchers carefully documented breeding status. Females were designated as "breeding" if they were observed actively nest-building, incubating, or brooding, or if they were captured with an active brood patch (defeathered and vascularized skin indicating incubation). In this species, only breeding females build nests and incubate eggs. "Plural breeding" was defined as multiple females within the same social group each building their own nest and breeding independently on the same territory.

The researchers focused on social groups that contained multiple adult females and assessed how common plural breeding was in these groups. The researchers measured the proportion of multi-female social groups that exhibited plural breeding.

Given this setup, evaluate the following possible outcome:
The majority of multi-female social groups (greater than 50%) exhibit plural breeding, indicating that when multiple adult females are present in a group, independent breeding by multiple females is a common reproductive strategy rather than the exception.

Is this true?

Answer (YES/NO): YES